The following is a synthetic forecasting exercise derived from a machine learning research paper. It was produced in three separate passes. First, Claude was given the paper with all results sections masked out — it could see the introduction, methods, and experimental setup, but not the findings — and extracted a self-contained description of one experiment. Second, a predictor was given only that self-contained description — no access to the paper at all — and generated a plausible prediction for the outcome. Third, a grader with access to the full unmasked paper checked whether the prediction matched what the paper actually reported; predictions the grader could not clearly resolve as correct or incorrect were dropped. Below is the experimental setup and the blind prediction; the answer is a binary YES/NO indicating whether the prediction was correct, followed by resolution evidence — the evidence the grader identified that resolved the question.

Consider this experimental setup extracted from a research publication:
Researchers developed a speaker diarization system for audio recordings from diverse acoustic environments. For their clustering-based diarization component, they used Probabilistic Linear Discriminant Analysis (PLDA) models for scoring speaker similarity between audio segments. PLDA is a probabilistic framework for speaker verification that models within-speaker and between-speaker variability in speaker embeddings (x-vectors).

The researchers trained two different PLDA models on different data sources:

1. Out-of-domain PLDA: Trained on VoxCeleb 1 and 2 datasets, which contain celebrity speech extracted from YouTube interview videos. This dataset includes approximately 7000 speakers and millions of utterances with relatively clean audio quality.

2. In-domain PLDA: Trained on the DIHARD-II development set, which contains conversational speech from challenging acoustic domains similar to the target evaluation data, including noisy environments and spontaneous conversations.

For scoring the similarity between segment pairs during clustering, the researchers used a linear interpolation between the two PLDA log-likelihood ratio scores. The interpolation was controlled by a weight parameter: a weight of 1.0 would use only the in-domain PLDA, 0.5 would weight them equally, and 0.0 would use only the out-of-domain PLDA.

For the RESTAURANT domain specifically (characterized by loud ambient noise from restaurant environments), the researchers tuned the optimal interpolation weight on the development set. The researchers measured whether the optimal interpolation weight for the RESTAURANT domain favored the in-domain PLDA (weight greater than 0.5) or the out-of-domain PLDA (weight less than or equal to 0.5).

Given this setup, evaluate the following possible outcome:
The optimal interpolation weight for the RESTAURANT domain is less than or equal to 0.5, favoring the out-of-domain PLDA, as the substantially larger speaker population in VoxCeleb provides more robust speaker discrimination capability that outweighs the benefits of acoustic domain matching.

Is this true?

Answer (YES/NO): NO